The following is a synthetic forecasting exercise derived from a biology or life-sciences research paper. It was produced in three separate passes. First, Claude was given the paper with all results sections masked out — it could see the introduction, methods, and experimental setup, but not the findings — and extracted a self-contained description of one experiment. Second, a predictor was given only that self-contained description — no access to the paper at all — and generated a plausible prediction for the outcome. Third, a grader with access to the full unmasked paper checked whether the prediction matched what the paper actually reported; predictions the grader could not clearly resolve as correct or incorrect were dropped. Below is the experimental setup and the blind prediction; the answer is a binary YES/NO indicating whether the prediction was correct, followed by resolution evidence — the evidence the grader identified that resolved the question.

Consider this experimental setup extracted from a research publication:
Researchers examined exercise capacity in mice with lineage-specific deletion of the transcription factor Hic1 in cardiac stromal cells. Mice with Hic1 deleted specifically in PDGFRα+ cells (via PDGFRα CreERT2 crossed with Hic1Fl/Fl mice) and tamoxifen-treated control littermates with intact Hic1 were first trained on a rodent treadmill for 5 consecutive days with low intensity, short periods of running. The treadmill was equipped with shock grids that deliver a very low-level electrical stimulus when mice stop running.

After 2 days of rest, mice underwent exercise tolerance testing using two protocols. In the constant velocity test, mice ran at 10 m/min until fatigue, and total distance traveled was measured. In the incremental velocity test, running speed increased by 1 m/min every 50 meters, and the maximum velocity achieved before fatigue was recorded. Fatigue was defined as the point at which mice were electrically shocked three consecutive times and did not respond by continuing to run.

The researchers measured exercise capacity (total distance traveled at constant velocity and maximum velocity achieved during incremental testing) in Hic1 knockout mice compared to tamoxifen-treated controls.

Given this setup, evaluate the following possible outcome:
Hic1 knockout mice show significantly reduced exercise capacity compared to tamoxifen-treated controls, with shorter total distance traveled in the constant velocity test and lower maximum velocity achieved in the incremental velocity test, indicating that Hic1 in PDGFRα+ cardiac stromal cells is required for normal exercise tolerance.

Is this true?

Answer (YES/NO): YES